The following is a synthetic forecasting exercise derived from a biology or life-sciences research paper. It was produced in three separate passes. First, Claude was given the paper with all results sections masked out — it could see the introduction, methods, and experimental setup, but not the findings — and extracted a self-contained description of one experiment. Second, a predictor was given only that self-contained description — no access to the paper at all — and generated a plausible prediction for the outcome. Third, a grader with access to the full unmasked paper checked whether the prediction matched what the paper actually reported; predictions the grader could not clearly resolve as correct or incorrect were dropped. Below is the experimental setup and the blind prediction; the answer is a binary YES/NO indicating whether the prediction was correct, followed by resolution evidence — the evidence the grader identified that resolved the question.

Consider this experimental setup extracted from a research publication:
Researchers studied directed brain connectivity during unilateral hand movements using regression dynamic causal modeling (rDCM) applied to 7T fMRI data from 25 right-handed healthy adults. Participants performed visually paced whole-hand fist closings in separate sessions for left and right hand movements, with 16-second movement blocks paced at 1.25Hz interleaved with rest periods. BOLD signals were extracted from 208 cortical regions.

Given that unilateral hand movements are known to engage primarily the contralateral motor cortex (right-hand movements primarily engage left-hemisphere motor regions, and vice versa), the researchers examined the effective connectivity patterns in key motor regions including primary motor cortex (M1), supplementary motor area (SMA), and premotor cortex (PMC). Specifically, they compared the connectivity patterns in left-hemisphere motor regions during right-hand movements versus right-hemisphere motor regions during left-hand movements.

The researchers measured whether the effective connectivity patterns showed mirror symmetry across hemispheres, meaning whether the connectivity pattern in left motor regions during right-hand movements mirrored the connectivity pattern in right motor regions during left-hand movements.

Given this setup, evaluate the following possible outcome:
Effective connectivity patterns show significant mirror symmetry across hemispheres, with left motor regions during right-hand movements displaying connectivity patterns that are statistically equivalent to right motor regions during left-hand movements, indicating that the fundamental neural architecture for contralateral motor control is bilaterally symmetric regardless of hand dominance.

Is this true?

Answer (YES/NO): YES